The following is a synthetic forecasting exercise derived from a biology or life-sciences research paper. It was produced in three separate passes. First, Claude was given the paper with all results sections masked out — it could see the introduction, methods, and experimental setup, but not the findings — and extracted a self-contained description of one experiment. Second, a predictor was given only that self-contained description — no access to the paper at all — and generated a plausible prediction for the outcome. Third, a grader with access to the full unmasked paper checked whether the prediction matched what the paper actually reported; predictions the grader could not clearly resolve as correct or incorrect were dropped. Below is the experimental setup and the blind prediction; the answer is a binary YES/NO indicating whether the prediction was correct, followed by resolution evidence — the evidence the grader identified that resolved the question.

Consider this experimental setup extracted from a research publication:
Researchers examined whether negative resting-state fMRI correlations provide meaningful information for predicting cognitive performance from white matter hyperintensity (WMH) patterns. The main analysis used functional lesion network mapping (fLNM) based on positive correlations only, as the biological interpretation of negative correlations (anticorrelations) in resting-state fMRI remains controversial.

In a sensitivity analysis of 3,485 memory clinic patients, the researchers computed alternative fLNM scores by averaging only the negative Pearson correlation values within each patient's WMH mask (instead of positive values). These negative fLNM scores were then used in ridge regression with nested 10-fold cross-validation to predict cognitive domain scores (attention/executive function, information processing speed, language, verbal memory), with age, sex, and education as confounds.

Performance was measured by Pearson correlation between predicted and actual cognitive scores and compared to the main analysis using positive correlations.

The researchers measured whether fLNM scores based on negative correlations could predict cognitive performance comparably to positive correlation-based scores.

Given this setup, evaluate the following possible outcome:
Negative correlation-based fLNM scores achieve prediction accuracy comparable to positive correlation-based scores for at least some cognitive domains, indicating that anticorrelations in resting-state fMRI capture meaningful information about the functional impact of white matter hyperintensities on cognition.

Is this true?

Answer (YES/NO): YES